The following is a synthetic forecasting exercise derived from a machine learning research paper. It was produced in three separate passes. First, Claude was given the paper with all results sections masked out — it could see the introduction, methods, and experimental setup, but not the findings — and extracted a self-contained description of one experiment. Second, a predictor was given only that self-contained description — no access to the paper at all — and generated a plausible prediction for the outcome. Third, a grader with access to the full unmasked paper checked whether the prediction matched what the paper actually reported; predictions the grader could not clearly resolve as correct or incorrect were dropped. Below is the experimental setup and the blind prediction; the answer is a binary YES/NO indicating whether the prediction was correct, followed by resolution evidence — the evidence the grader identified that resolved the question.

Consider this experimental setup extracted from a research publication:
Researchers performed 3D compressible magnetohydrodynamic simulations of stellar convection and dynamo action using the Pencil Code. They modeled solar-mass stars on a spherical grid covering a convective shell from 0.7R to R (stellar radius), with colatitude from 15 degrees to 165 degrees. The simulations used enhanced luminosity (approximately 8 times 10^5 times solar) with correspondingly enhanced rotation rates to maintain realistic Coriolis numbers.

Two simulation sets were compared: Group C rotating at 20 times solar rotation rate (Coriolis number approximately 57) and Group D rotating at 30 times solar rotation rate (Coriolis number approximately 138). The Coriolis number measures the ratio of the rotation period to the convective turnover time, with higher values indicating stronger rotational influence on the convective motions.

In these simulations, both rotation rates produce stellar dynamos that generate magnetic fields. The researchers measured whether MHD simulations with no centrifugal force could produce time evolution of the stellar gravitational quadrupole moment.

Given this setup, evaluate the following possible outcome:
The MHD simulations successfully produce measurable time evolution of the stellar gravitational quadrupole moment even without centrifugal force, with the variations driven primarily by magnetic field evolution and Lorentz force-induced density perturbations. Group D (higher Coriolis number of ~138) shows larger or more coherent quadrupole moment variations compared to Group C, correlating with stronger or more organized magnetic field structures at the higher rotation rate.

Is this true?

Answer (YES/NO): NO